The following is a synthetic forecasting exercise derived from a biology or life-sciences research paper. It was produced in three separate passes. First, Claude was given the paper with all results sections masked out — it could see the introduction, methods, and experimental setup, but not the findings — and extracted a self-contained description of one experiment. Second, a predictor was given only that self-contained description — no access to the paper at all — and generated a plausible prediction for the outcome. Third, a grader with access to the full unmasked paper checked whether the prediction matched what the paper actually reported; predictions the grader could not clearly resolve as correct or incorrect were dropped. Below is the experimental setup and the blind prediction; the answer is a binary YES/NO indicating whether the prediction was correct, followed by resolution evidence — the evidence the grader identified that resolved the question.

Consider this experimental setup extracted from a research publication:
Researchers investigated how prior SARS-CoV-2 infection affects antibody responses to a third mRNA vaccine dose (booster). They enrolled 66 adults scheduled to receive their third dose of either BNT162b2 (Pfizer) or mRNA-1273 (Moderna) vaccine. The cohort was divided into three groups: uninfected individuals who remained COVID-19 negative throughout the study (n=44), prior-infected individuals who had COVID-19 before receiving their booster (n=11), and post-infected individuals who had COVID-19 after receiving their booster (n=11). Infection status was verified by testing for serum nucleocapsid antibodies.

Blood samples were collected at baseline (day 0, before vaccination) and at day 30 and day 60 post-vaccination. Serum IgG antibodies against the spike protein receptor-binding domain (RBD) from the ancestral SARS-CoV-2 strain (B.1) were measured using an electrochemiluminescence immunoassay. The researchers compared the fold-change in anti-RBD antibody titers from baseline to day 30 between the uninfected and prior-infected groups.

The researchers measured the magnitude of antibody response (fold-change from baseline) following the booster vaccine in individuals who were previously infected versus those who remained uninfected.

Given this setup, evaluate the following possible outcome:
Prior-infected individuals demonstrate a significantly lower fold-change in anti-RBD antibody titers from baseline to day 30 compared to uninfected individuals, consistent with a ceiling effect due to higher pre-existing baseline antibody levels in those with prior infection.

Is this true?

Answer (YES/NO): YES